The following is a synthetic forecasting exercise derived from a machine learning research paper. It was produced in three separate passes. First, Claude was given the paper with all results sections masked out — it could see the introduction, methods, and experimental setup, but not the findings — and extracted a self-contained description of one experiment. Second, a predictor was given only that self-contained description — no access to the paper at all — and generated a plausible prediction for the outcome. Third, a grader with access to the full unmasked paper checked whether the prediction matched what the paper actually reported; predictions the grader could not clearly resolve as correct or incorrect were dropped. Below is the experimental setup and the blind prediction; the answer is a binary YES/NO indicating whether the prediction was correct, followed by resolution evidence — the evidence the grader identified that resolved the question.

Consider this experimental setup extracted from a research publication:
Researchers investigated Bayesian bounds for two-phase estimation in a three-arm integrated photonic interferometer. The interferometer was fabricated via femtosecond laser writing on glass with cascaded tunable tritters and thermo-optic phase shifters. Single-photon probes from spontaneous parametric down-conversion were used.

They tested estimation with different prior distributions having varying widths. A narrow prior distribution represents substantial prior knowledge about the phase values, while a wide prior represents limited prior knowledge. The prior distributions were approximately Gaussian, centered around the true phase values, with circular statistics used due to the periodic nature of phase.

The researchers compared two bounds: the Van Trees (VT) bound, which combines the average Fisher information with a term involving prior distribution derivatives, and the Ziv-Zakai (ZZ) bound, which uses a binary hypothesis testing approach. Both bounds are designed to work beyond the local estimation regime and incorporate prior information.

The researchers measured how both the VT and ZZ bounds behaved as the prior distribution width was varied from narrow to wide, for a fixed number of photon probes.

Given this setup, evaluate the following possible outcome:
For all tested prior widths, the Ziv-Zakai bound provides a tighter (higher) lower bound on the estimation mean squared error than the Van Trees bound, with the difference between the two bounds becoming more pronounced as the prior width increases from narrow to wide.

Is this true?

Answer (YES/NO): NO